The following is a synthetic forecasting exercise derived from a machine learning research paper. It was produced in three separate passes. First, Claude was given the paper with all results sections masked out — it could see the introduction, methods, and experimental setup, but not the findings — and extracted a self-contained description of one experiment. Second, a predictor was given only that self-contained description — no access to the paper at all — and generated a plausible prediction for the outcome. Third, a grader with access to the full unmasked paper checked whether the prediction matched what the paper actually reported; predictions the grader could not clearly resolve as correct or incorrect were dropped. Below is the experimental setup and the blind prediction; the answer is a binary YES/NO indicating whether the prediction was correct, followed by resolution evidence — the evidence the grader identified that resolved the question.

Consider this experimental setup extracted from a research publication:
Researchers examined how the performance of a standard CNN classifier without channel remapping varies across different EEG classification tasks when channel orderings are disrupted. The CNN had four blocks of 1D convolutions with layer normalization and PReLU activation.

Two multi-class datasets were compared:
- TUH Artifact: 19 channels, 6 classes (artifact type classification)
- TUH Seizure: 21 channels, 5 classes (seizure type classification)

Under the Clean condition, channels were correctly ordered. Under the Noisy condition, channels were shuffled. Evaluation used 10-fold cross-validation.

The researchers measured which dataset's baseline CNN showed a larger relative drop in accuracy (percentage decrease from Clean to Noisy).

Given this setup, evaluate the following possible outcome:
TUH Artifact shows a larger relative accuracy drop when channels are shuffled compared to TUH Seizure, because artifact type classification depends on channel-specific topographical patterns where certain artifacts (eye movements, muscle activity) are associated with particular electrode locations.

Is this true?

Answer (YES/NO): NO